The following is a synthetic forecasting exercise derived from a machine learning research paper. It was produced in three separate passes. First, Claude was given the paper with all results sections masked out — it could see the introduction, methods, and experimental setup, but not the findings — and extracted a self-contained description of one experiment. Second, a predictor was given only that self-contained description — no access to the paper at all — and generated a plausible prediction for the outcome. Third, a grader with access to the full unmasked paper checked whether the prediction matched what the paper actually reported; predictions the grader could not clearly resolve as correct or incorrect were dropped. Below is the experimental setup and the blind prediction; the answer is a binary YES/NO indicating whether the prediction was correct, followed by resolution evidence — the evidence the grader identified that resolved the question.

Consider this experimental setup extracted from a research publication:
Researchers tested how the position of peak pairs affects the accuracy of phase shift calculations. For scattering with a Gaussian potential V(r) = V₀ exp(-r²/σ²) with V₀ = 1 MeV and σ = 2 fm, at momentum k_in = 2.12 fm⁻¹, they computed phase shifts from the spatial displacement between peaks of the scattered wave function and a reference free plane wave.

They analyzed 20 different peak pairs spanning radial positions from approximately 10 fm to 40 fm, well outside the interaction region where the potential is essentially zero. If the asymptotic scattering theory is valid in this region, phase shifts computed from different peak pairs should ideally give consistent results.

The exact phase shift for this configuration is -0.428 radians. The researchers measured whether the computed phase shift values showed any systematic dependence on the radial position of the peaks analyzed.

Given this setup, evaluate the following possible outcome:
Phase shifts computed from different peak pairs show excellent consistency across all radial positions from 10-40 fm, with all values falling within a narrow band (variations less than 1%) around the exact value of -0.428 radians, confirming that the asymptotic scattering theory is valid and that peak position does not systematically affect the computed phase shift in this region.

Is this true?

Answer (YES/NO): NO